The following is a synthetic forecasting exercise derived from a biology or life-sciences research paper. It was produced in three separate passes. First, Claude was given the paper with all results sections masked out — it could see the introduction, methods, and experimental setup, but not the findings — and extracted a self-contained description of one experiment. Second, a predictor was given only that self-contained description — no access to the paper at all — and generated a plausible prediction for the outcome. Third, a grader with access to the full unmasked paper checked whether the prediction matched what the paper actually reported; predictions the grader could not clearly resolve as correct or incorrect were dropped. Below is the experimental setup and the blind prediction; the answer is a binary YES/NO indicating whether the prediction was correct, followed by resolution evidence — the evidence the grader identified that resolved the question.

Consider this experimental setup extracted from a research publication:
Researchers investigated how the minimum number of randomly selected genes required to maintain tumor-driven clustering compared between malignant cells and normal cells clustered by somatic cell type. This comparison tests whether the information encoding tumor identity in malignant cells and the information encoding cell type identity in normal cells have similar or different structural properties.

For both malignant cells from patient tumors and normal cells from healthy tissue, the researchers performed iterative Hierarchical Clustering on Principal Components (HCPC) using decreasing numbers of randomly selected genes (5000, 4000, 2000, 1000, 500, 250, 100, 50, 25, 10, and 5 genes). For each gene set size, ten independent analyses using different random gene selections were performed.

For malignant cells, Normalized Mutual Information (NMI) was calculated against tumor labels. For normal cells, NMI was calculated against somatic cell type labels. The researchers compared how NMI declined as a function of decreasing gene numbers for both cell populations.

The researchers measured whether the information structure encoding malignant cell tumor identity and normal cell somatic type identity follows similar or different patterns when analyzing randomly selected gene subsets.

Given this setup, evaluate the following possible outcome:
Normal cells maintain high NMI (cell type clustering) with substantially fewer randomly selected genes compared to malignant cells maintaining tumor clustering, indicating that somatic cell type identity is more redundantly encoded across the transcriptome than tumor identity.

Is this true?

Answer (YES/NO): NO